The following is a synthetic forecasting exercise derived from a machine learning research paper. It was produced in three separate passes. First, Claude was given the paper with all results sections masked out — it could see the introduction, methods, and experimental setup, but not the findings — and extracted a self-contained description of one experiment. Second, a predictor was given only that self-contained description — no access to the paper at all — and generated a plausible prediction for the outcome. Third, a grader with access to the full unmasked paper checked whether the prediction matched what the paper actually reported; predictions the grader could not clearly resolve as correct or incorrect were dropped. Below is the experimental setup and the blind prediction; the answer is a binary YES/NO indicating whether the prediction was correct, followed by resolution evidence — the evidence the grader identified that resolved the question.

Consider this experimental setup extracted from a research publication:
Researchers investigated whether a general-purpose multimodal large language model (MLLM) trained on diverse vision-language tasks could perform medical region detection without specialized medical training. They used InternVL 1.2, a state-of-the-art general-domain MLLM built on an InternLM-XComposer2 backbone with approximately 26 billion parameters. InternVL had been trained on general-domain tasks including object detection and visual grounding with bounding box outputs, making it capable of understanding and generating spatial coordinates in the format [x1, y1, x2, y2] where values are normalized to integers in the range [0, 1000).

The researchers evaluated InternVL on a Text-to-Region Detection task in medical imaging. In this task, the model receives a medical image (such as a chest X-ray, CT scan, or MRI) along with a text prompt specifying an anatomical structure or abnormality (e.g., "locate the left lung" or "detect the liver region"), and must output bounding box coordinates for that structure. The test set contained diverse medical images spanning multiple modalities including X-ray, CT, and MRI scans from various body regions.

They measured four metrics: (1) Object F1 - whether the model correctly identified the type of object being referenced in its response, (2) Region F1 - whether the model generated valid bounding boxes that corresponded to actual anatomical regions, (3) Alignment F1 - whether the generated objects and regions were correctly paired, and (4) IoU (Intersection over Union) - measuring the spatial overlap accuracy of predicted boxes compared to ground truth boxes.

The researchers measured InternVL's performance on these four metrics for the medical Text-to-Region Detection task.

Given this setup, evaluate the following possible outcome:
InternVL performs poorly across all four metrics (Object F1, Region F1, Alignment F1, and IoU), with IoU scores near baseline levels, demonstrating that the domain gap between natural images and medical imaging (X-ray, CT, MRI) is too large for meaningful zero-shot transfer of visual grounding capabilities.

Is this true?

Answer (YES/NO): NO